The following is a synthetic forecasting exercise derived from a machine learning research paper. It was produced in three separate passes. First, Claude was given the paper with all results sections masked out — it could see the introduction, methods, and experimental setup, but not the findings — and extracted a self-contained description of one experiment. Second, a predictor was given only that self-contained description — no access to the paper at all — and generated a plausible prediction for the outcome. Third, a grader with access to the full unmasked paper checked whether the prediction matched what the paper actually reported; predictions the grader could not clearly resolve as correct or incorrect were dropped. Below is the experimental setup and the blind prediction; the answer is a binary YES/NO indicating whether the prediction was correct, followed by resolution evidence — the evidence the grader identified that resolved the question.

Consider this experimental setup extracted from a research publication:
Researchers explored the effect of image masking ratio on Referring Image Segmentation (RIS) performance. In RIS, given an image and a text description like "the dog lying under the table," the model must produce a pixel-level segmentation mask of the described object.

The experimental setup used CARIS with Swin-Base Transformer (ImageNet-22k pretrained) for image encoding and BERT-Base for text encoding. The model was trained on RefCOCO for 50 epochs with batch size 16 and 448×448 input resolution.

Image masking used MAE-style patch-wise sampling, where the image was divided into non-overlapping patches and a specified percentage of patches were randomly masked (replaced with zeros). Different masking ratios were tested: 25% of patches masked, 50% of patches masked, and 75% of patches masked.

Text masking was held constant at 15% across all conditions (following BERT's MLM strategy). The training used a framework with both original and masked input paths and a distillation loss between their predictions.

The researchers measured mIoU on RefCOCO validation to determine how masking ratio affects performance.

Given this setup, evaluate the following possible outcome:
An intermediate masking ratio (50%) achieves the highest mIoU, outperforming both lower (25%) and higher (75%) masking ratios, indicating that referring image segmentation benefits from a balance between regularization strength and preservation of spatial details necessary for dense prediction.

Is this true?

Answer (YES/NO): NO